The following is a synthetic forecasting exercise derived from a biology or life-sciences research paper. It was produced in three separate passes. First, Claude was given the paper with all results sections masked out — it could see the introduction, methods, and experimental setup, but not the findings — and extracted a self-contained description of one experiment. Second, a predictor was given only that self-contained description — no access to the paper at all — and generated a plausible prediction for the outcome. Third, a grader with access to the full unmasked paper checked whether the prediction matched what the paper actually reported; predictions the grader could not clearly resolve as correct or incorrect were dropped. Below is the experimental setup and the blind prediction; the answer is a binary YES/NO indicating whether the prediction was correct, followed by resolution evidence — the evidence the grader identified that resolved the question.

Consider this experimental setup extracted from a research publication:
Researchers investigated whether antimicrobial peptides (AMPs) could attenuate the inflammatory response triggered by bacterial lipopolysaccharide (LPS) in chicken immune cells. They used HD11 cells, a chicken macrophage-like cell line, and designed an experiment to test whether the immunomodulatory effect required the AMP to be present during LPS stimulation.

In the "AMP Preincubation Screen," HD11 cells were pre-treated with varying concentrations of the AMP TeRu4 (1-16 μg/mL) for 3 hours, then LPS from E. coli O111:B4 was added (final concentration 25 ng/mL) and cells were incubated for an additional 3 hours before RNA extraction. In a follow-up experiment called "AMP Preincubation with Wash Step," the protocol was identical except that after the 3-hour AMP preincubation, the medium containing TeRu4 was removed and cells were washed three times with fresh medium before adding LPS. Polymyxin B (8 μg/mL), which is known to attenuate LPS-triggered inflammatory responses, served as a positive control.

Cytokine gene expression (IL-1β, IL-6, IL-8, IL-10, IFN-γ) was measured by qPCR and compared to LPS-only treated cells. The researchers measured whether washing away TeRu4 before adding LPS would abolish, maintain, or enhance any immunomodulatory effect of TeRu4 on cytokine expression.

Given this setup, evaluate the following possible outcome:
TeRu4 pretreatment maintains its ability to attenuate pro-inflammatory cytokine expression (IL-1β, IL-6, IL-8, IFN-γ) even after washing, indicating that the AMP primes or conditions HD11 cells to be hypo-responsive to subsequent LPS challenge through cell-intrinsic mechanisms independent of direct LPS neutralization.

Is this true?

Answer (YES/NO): NO